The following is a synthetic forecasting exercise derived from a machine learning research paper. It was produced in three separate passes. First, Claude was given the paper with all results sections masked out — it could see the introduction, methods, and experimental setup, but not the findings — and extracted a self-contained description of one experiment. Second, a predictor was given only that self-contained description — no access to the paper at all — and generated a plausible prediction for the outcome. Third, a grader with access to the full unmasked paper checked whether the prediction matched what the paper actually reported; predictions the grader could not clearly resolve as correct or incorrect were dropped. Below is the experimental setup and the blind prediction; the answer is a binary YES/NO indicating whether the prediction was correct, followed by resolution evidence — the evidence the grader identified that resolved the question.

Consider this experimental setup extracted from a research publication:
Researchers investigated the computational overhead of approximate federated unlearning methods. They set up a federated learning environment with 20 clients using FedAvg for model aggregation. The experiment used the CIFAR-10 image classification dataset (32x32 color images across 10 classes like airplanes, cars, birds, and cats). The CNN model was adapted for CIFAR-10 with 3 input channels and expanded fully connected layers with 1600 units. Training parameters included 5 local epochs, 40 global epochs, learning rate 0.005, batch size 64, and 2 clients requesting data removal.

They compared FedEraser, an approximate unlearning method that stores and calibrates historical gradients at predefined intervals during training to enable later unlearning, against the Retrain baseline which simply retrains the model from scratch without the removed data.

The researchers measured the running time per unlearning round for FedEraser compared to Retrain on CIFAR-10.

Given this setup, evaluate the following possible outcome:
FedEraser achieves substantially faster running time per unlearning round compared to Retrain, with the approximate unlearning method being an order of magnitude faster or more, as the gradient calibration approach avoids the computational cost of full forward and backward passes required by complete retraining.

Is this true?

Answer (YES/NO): NO